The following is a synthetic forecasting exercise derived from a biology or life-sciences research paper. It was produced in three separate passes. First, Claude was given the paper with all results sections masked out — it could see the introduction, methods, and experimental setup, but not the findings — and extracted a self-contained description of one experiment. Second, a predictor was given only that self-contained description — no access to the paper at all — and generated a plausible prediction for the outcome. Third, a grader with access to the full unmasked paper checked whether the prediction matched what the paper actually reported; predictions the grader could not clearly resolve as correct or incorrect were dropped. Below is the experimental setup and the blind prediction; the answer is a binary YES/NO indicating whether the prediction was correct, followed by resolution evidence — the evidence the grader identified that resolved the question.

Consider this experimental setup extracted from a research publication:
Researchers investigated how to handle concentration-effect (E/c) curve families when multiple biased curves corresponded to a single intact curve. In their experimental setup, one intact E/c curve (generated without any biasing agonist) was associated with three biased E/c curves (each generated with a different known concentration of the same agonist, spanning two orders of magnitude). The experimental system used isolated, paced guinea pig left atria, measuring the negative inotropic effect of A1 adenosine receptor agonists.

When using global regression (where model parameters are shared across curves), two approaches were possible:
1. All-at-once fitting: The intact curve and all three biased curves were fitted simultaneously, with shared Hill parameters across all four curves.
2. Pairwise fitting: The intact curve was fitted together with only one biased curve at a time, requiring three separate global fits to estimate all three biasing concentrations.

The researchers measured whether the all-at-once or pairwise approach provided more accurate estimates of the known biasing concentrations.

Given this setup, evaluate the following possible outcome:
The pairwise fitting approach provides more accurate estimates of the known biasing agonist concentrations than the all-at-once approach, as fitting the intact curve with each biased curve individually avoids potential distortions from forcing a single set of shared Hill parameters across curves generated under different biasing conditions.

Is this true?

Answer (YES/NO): YES